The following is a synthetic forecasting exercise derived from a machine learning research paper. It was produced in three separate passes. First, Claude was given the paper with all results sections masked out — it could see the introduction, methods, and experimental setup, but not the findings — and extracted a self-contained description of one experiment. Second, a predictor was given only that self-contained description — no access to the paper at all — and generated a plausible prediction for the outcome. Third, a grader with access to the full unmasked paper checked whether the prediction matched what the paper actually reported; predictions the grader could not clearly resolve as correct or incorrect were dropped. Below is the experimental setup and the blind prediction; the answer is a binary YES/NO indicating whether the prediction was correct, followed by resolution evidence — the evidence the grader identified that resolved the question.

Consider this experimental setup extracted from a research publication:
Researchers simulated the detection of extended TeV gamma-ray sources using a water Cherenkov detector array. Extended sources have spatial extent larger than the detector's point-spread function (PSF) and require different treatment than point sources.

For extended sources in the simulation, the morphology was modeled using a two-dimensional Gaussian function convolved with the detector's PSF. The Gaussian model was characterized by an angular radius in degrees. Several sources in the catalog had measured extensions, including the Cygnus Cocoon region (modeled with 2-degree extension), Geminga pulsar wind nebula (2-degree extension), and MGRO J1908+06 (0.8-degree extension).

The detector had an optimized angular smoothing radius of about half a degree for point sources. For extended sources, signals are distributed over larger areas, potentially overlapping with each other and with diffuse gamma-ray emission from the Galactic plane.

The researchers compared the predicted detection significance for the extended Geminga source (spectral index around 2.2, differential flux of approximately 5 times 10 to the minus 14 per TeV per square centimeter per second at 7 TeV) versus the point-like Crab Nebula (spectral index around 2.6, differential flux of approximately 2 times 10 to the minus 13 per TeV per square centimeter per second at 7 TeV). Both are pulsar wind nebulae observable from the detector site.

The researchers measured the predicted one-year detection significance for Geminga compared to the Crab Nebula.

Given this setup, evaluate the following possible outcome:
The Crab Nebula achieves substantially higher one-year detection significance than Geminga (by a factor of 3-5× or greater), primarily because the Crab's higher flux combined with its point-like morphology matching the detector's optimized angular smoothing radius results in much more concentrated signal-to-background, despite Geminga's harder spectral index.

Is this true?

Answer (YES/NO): YES